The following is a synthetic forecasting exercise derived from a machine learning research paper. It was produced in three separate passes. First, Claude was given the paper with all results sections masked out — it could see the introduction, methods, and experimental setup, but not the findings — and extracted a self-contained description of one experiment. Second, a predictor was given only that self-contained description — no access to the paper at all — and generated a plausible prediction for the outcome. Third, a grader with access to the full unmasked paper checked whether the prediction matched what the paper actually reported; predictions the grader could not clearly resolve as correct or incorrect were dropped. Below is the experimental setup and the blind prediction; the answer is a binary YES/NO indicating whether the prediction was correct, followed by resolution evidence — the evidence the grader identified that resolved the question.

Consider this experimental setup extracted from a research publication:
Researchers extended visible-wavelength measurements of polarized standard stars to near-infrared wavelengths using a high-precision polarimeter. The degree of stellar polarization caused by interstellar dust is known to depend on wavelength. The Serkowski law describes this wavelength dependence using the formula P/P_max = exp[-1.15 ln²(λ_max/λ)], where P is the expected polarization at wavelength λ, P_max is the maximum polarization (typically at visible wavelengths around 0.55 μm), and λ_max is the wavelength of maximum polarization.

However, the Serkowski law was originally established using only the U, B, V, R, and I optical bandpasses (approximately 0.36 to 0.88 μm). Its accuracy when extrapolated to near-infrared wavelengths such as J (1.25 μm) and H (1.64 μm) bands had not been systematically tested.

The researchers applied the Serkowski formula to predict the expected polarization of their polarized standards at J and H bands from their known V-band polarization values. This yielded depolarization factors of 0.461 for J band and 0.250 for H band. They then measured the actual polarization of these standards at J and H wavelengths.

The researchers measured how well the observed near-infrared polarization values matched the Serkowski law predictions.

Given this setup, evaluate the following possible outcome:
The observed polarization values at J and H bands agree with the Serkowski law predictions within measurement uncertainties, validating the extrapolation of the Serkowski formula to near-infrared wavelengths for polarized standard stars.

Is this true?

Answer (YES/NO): NO